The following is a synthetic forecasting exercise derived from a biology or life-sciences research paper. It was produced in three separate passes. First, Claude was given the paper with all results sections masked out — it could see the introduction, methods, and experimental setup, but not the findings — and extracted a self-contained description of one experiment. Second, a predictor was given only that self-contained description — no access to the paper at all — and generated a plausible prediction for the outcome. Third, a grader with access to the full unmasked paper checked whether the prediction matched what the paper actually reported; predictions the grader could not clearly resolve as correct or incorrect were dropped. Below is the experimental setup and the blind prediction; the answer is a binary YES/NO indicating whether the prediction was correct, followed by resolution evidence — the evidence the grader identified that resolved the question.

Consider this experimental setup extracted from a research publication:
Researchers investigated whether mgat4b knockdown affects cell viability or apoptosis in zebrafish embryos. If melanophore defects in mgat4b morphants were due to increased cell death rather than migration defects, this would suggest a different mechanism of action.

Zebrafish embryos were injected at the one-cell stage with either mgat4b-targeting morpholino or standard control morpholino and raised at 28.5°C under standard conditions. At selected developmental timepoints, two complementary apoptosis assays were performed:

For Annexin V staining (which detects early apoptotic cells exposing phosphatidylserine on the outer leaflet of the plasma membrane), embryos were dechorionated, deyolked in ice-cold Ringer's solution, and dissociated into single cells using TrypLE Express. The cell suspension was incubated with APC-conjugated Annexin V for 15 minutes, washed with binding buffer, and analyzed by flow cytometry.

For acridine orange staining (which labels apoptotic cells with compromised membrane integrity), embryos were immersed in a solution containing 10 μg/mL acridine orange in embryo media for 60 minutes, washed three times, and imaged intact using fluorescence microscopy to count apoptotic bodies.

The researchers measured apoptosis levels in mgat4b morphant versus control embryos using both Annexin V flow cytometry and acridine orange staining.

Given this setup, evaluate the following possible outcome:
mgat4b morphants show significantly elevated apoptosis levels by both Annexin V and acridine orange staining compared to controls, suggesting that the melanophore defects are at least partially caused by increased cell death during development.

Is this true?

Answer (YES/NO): YES